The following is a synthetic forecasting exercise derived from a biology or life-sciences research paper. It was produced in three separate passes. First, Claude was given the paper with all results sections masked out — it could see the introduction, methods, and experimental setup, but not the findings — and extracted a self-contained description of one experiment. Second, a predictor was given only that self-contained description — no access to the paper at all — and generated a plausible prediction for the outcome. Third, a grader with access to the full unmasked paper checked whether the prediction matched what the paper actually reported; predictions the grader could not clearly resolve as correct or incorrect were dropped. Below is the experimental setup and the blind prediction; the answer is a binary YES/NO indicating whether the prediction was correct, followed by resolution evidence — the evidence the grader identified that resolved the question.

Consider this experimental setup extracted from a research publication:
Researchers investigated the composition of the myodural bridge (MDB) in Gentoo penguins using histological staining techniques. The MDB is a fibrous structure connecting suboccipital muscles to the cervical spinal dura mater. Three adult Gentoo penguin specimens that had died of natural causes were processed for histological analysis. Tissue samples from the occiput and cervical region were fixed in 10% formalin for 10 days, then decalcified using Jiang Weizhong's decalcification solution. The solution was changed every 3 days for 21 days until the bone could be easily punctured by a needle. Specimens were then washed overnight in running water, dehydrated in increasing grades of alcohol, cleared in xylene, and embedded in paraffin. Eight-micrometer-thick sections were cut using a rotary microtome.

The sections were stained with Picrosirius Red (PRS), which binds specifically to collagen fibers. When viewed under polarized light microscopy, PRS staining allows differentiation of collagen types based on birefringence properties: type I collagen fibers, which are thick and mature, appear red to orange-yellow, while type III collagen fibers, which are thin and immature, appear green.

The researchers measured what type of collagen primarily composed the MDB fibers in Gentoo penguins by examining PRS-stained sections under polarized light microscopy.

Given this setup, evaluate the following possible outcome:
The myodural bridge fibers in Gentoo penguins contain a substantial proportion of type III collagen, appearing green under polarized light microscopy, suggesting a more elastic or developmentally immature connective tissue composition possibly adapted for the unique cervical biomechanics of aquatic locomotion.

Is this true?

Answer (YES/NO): NO